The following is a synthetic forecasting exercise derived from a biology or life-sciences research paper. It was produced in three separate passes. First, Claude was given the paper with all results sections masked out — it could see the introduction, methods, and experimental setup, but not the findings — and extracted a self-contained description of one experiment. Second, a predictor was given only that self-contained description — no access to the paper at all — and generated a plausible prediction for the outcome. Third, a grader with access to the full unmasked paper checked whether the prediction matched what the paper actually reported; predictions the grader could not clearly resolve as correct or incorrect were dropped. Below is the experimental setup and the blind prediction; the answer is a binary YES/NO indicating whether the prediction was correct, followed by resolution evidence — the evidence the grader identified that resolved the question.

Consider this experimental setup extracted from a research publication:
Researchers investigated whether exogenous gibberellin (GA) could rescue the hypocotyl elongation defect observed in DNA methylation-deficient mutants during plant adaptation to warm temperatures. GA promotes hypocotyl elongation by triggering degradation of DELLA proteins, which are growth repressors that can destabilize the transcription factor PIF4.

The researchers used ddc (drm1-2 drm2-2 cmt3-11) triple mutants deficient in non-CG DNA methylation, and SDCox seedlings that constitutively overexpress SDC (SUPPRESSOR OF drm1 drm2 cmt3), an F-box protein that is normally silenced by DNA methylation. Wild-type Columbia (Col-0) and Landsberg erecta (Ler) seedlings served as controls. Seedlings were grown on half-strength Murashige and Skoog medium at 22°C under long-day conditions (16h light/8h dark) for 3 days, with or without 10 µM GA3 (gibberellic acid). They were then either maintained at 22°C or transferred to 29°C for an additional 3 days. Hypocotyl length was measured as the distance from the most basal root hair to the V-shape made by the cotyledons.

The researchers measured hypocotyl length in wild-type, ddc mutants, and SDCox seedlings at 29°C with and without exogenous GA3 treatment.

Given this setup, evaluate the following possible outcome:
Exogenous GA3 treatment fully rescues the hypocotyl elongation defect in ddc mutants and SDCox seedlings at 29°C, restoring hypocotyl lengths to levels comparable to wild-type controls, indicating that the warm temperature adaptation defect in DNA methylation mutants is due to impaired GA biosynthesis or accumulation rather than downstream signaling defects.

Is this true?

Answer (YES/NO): NO